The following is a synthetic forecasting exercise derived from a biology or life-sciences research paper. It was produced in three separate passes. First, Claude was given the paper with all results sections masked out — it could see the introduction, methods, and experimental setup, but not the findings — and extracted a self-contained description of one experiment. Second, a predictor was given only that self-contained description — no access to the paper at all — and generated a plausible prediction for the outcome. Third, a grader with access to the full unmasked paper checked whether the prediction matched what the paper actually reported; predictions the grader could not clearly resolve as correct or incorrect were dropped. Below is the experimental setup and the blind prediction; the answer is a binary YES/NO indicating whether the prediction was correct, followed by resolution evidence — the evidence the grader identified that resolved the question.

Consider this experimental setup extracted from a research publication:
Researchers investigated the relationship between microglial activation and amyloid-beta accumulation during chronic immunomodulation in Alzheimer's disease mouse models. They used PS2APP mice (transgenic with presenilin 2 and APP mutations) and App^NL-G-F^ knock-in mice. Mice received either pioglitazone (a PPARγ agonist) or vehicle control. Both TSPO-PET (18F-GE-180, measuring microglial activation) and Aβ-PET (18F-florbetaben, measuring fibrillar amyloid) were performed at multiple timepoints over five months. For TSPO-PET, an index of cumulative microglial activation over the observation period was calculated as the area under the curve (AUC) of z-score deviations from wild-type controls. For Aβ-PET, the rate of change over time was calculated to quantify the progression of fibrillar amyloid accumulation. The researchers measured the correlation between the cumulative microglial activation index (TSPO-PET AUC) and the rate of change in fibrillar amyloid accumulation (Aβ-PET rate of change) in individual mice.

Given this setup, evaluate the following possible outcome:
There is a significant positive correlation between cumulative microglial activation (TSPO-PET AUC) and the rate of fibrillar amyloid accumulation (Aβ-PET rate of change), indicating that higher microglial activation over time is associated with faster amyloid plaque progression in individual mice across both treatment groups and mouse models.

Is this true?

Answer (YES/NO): NO